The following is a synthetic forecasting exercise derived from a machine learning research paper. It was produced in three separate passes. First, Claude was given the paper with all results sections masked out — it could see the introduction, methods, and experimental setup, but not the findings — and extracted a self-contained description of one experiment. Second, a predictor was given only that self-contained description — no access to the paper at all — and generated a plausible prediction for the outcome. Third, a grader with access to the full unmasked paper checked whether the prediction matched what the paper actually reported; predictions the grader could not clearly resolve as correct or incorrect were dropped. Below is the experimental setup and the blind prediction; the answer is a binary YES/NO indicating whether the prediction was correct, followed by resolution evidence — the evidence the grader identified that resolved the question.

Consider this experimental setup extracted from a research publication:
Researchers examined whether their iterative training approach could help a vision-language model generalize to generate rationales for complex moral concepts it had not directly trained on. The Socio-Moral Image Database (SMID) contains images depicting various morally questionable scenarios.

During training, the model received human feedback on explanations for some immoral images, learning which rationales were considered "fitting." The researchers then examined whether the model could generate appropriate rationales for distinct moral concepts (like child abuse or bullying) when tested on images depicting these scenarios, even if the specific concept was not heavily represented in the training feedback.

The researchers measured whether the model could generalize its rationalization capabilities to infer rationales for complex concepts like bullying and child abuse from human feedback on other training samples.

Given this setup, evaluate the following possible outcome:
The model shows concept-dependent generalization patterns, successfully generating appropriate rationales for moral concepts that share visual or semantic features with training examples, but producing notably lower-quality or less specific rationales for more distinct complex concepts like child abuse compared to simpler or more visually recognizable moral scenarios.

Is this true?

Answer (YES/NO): NO